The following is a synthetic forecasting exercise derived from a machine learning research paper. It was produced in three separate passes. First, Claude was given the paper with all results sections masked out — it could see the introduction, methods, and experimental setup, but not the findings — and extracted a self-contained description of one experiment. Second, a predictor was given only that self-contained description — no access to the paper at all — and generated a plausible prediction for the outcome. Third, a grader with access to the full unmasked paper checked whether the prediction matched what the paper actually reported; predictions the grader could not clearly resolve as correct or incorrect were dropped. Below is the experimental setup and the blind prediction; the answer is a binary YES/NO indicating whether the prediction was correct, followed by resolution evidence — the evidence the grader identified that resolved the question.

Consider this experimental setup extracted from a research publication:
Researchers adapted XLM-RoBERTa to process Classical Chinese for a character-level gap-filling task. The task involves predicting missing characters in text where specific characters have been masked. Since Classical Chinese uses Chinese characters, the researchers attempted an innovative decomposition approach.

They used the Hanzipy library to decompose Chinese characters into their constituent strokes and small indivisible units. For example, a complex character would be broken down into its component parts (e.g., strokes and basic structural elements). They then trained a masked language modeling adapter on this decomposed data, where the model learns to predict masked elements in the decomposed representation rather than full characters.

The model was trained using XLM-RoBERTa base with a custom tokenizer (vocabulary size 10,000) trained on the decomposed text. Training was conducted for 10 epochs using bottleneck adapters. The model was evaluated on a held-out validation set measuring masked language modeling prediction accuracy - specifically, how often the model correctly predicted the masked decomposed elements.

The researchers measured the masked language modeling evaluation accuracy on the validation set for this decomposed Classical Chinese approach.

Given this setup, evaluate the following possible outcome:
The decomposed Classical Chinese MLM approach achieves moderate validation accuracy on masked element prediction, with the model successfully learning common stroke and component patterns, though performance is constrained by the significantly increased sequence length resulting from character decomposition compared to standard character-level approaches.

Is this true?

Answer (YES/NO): NO